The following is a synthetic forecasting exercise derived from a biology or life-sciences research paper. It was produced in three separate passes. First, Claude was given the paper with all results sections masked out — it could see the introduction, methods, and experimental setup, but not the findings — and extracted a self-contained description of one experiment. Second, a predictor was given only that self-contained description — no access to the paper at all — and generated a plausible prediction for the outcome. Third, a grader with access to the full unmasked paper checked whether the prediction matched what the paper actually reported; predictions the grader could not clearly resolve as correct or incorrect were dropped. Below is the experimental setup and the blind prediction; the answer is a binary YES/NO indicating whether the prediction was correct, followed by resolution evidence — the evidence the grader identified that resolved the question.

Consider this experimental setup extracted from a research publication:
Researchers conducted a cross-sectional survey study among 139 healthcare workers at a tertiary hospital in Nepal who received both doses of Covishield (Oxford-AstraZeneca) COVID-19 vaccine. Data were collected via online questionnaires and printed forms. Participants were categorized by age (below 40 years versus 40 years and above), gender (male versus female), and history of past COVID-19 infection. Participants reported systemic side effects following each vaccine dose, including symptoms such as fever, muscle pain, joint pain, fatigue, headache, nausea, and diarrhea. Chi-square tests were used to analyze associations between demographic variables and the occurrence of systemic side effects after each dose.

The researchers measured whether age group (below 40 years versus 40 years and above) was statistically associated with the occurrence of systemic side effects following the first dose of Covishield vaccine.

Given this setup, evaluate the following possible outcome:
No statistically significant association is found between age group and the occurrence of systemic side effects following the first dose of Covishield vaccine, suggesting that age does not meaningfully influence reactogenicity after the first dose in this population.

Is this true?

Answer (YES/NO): NO